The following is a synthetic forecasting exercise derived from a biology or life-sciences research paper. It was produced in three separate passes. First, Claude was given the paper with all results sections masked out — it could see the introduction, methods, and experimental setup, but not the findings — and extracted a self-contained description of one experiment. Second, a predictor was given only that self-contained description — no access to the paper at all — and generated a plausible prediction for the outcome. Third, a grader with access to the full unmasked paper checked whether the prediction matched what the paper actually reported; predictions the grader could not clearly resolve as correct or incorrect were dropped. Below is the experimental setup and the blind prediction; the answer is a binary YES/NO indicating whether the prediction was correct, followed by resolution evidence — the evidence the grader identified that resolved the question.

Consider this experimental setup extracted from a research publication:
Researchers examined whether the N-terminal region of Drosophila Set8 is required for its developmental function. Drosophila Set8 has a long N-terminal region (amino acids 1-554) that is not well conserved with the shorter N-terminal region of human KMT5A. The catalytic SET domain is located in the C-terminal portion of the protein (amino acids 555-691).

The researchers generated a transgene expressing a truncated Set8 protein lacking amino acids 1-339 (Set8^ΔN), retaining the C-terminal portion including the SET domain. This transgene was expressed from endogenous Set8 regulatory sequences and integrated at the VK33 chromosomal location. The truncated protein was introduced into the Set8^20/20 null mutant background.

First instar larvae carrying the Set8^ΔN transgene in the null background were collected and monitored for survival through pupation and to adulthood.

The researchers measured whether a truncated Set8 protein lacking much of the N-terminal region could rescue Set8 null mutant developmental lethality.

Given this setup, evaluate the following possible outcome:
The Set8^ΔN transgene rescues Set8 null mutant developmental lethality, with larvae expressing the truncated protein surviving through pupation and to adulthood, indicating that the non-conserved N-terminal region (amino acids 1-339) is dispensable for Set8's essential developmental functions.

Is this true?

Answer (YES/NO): YES